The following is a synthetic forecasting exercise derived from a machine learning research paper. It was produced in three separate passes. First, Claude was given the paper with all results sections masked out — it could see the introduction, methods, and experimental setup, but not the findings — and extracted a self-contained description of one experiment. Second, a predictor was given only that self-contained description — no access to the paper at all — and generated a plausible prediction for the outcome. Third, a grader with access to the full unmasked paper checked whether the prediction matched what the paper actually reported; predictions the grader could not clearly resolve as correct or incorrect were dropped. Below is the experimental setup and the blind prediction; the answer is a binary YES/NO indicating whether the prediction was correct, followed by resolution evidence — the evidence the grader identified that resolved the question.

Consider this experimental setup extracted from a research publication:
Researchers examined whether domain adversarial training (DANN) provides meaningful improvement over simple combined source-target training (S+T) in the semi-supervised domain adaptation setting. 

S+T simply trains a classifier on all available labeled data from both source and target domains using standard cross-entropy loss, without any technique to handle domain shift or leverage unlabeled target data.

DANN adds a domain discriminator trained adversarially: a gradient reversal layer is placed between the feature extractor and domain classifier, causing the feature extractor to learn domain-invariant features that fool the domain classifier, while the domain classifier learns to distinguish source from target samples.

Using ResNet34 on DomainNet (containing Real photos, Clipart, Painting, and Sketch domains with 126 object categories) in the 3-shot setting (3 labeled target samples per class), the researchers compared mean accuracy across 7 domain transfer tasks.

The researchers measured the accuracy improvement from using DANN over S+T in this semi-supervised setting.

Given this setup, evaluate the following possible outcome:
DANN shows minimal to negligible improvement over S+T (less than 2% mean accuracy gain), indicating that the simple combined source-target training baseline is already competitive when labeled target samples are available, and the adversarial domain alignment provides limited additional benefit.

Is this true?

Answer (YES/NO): YES